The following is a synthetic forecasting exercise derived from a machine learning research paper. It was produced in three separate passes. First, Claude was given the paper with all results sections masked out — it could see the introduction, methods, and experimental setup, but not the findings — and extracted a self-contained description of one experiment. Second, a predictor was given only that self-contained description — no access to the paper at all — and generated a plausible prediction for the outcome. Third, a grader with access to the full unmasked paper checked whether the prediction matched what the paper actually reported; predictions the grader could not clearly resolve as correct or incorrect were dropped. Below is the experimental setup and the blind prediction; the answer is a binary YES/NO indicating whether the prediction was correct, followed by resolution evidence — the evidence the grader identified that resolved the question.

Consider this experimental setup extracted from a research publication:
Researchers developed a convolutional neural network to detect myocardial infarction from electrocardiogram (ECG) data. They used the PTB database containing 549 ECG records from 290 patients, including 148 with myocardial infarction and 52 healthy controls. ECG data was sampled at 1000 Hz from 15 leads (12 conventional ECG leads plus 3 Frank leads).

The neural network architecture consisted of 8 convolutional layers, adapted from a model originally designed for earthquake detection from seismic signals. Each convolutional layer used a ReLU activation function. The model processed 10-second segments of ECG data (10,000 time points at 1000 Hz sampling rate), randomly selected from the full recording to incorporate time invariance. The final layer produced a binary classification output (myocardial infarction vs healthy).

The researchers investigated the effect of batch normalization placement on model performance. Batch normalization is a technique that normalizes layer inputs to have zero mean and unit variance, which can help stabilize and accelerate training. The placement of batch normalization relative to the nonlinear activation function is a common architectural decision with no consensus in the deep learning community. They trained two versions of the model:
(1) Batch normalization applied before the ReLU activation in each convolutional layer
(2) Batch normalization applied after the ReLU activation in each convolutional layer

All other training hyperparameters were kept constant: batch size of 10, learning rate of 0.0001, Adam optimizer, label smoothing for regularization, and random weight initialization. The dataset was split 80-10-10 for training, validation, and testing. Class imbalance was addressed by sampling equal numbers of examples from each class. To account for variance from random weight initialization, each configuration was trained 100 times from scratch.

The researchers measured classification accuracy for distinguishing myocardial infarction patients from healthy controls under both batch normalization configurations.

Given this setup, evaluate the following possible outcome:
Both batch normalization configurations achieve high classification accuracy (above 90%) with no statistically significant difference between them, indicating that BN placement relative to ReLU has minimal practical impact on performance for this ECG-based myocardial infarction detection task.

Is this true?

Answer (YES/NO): NO